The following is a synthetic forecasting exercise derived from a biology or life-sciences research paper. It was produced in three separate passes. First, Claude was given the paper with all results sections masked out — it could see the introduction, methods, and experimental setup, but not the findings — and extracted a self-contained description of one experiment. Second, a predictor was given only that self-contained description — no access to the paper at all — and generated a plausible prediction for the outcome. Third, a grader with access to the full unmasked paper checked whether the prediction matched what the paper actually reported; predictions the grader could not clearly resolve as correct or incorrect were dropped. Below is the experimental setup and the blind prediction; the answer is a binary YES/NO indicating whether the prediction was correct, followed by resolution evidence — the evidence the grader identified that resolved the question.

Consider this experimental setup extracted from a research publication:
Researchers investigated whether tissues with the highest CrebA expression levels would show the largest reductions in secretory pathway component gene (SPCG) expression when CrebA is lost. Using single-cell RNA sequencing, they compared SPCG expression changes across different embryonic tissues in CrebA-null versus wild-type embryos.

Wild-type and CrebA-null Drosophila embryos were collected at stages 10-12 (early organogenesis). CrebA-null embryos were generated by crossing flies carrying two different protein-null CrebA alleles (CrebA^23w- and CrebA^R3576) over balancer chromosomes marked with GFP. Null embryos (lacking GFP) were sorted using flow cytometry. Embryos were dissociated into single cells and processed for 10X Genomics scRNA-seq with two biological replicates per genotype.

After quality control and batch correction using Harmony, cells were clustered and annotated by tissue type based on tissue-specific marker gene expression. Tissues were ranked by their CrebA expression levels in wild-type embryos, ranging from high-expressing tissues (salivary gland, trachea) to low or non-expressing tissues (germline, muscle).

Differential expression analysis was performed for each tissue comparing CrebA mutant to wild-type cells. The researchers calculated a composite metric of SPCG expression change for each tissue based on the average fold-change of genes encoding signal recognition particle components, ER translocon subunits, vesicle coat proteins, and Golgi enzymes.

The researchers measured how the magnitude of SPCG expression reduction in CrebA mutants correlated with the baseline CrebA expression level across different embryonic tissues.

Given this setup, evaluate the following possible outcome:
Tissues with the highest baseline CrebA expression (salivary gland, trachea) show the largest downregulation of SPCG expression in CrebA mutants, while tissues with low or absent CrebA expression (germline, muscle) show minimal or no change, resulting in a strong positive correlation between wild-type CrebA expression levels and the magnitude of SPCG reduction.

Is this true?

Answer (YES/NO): YES